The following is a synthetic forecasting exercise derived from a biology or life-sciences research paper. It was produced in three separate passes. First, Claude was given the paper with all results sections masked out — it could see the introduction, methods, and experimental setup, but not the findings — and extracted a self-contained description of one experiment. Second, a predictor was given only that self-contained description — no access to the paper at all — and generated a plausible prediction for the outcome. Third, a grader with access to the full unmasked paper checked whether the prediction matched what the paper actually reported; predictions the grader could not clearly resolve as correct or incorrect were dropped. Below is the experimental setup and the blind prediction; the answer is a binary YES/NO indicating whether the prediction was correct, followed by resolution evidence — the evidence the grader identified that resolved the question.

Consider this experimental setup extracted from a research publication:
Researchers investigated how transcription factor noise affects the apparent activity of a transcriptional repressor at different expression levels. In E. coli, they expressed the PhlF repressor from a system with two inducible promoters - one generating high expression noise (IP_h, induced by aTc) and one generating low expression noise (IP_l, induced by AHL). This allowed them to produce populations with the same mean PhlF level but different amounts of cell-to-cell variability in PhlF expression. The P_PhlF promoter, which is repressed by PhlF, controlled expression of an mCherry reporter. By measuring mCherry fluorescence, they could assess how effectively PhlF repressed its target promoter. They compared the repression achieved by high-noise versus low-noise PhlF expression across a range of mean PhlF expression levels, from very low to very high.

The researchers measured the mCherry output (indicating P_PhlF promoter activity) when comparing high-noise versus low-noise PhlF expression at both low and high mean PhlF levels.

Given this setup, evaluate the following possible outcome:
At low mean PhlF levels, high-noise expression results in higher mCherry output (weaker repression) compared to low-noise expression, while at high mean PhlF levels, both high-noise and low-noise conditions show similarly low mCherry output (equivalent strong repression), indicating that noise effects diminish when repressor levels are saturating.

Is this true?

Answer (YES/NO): NO